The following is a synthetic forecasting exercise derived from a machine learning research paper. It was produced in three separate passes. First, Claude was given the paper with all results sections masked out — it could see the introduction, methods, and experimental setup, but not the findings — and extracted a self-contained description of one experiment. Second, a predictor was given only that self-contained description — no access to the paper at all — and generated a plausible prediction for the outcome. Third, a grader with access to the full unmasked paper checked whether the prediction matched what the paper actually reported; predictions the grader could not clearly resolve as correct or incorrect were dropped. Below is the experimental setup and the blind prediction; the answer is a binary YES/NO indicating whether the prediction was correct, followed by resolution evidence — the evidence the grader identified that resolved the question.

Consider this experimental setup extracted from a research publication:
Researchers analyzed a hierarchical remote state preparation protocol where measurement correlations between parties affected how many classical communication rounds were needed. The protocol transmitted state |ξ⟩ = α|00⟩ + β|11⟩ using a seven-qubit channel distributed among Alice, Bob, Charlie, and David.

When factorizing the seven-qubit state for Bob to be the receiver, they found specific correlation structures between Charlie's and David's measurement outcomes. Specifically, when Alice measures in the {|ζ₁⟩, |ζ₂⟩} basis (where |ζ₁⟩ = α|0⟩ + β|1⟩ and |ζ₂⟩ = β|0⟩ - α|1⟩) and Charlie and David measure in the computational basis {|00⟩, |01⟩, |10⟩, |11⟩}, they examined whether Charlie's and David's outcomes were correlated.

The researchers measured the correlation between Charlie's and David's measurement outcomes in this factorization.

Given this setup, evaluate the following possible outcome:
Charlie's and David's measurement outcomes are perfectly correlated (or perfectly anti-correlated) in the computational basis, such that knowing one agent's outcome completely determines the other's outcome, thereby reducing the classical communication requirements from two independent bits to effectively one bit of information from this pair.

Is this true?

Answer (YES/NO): YES